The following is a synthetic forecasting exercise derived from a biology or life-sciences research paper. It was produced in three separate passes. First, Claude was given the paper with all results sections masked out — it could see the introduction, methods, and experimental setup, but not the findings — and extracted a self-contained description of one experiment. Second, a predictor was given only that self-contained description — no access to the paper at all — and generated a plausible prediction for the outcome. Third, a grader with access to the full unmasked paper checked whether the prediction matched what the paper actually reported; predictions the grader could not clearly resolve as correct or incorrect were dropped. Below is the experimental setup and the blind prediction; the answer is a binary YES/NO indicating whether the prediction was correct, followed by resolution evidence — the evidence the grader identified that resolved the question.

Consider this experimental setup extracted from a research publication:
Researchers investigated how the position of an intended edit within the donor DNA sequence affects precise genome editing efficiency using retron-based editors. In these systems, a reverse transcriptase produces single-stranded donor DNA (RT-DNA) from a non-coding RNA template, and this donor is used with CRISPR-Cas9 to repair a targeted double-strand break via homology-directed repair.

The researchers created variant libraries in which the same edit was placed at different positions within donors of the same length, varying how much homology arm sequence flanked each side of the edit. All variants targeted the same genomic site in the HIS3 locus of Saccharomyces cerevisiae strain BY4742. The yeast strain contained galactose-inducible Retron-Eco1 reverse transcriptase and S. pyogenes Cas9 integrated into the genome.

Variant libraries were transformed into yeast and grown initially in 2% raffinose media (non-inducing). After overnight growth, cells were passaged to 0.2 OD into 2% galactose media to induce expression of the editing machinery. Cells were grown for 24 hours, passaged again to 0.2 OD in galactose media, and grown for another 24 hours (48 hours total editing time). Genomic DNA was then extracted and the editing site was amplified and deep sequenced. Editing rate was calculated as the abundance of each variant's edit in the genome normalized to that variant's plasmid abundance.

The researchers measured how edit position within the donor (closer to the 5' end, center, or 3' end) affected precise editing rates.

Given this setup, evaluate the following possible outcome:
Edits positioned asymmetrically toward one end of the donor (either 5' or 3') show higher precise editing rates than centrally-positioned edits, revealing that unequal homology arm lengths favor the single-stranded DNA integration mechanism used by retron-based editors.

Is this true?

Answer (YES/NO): NO